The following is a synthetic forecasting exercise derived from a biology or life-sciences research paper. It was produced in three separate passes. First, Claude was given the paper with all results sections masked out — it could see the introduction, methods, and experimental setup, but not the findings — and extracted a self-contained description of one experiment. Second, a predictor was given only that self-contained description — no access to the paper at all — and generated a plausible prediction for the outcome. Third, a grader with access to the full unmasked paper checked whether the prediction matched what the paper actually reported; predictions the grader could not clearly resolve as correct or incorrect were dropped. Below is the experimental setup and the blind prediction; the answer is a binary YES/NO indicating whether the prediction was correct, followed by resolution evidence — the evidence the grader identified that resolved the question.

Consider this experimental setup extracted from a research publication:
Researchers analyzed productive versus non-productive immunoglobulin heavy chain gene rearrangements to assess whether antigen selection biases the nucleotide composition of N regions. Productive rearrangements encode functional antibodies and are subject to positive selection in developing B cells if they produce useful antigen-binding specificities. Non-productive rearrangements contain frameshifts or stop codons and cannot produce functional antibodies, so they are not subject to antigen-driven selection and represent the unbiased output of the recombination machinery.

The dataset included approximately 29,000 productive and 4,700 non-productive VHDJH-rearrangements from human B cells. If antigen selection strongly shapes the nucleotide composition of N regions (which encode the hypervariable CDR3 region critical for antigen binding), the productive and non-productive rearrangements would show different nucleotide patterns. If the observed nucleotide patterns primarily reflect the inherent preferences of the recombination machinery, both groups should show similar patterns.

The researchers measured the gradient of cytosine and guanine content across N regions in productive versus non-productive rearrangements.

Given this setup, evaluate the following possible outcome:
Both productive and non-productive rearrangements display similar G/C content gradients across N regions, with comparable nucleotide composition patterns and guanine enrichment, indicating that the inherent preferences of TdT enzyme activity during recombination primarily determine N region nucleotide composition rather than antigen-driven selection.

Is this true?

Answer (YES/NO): NO